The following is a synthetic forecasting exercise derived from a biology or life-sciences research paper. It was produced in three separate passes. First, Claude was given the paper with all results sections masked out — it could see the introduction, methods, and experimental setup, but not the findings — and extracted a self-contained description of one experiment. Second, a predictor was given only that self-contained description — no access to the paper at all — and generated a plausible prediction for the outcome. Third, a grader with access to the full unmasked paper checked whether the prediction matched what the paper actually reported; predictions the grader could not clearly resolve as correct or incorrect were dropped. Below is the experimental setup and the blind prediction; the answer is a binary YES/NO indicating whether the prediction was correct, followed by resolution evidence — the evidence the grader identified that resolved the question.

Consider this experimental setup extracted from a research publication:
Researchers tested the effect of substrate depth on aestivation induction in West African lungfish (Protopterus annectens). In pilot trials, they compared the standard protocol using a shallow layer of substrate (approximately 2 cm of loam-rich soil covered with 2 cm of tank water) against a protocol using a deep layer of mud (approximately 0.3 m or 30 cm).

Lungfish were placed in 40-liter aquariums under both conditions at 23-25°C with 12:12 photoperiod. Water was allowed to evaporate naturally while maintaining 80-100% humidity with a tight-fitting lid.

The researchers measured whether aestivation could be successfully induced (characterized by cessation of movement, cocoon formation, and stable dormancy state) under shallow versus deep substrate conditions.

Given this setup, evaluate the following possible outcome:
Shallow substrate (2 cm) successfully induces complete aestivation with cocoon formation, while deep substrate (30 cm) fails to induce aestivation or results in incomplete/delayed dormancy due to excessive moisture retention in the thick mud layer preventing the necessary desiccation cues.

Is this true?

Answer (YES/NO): YES